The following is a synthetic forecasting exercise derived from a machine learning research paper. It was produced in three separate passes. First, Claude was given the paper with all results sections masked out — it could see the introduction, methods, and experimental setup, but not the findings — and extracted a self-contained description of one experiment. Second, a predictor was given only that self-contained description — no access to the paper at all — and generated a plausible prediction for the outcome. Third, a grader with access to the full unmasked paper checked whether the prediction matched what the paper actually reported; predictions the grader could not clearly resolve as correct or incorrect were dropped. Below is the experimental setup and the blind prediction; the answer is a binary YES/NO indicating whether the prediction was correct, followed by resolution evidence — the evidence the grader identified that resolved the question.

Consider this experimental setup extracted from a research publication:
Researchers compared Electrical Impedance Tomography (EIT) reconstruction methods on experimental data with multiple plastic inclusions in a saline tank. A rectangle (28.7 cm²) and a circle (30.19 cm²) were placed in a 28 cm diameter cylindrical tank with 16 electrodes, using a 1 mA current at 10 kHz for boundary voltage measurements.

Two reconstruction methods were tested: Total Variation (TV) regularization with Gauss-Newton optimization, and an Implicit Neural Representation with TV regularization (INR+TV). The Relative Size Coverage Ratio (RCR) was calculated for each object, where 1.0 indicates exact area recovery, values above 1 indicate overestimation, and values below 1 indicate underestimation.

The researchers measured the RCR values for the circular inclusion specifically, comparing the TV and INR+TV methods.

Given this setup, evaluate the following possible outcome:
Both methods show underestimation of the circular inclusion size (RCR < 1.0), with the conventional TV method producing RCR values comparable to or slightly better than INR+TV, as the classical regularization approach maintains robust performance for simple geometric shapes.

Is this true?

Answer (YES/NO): NO